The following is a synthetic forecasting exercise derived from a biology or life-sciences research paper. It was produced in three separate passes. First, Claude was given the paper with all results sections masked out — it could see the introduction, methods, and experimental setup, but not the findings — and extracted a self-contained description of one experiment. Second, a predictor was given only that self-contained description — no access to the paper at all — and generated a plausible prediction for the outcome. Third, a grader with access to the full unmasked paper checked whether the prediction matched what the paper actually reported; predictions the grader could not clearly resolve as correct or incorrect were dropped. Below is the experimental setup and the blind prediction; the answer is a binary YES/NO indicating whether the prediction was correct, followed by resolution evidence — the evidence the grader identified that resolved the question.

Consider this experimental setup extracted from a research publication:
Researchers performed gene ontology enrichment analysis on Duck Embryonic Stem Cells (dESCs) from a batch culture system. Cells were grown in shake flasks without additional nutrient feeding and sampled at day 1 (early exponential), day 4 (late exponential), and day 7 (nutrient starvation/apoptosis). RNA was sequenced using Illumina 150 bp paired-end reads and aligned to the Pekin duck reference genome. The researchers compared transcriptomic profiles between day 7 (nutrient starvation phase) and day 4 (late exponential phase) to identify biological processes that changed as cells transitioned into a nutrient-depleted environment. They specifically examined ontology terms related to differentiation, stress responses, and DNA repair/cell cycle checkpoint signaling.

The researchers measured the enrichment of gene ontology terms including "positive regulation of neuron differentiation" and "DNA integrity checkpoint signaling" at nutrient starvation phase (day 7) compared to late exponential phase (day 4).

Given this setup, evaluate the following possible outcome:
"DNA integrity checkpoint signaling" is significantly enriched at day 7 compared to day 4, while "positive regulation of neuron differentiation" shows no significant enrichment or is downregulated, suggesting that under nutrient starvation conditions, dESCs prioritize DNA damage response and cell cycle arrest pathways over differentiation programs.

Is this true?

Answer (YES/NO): NO